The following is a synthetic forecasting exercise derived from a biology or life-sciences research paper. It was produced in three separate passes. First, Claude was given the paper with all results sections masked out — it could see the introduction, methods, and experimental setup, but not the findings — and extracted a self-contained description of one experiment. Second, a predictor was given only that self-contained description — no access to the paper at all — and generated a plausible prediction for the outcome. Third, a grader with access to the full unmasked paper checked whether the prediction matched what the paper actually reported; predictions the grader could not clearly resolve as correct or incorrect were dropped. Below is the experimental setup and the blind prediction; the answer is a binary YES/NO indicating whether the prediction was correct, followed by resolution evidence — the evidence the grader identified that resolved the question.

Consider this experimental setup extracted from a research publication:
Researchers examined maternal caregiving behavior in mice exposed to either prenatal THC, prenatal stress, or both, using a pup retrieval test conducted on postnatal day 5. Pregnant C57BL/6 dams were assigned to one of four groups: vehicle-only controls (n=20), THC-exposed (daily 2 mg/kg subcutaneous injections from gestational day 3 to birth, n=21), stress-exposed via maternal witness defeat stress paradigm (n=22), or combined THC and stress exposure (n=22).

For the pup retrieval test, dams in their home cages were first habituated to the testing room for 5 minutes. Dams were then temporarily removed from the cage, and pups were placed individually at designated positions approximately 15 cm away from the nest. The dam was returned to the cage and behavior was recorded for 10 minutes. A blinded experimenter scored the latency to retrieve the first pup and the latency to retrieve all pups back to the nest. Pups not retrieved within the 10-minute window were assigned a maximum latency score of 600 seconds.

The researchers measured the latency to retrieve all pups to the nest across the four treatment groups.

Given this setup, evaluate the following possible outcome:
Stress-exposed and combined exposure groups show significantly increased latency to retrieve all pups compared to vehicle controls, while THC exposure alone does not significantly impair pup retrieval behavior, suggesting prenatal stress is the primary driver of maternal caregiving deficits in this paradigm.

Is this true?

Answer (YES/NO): YES